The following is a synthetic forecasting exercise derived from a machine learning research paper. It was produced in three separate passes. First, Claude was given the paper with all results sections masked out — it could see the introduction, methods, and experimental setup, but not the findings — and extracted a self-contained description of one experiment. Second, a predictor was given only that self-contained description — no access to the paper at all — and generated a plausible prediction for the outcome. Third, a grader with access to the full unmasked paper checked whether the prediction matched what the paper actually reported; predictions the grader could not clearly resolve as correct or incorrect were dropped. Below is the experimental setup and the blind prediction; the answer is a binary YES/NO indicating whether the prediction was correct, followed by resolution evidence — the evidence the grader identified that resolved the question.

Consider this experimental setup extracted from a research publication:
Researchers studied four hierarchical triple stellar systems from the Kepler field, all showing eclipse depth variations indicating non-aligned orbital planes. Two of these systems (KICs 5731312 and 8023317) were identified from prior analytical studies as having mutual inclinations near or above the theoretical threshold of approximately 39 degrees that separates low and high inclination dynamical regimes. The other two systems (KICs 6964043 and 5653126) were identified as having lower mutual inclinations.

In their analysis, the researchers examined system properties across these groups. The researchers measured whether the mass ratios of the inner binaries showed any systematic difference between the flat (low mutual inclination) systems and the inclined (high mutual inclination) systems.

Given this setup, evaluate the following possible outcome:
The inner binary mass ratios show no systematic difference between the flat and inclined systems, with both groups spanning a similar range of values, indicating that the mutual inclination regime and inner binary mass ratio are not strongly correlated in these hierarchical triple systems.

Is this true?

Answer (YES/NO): NO